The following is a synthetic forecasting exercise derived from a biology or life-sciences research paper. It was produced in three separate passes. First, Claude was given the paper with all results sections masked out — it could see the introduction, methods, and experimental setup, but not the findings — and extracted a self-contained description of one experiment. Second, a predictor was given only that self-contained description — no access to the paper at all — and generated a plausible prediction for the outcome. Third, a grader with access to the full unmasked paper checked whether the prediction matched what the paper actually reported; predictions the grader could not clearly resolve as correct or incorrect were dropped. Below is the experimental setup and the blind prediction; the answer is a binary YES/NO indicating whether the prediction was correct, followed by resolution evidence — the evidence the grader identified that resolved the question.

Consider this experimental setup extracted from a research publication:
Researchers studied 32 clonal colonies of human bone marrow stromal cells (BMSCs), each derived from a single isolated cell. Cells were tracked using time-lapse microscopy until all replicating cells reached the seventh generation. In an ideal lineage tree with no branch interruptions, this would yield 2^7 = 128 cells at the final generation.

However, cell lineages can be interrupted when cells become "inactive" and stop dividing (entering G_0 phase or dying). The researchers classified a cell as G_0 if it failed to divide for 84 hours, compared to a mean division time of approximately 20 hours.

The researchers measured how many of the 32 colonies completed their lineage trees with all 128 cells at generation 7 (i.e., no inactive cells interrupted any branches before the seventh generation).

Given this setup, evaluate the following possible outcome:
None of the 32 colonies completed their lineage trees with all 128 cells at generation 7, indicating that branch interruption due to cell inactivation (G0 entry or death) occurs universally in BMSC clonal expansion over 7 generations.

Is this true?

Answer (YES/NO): NO